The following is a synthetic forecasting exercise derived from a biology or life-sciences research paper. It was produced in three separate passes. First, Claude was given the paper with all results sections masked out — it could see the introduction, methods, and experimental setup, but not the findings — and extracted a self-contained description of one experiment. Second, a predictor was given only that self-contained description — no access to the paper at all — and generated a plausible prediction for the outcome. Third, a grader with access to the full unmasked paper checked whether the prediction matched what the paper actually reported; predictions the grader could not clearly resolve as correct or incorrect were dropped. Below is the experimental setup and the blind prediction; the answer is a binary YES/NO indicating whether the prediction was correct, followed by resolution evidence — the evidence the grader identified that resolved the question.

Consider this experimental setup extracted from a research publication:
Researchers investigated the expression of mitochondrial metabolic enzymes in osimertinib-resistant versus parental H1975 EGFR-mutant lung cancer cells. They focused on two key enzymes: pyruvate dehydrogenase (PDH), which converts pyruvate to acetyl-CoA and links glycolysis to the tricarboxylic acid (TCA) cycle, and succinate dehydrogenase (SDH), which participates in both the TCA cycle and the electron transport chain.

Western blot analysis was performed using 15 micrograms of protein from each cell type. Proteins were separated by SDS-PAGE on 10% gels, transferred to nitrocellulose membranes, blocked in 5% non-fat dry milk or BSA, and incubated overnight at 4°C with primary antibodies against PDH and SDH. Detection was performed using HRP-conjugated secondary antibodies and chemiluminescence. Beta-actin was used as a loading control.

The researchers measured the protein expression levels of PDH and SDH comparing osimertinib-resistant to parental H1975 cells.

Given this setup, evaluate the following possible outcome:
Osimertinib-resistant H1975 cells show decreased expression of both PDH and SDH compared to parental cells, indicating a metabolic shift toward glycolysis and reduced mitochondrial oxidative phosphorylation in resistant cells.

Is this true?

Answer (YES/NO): NO